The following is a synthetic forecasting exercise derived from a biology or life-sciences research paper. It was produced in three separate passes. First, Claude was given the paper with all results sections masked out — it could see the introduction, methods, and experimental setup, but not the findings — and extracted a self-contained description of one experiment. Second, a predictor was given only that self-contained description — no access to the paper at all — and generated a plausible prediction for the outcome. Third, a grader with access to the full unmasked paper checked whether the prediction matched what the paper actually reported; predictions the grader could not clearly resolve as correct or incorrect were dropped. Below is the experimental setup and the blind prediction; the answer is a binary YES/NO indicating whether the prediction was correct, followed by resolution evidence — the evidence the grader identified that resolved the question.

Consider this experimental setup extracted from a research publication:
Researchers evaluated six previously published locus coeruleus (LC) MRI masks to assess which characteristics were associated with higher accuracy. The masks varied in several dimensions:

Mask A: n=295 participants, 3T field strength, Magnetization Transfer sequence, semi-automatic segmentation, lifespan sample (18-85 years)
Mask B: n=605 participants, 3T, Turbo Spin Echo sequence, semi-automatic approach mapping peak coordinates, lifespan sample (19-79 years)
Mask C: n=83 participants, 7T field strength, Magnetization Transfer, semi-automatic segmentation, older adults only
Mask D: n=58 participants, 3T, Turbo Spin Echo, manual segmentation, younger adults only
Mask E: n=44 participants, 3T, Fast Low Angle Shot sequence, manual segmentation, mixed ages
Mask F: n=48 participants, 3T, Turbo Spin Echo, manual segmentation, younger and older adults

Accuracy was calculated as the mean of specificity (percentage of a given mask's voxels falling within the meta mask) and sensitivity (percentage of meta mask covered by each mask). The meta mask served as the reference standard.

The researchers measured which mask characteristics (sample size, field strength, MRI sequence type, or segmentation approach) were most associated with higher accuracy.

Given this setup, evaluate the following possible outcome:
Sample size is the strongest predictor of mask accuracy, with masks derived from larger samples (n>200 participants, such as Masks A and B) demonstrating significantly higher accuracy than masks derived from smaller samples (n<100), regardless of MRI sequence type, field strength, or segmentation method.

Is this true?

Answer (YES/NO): NO